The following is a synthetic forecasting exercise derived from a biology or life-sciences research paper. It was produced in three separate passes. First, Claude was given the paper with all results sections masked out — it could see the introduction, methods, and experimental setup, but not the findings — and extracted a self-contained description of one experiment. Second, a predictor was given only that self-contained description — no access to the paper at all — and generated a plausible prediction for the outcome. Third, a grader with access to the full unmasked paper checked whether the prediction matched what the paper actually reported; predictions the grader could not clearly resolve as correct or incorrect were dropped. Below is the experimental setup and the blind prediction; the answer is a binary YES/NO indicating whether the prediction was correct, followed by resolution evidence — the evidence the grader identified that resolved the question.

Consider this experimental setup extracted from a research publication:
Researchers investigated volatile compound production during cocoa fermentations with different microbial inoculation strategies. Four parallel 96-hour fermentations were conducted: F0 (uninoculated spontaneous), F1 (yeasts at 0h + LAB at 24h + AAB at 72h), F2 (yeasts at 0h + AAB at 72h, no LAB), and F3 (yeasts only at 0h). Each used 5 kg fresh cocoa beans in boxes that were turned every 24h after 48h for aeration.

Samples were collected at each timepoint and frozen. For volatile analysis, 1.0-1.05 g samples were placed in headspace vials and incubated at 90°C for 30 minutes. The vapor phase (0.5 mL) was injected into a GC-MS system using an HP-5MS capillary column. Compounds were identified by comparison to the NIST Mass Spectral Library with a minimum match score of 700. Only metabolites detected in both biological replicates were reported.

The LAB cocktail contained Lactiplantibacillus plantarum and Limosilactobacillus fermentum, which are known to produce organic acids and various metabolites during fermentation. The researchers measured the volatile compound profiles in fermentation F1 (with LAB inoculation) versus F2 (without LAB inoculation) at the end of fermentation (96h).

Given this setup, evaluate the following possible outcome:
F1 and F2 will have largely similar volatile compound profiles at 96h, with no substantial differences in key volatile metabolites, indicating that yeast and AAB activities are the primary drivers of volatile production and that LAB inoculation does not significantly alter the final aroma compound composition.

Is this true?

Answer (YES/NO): NO